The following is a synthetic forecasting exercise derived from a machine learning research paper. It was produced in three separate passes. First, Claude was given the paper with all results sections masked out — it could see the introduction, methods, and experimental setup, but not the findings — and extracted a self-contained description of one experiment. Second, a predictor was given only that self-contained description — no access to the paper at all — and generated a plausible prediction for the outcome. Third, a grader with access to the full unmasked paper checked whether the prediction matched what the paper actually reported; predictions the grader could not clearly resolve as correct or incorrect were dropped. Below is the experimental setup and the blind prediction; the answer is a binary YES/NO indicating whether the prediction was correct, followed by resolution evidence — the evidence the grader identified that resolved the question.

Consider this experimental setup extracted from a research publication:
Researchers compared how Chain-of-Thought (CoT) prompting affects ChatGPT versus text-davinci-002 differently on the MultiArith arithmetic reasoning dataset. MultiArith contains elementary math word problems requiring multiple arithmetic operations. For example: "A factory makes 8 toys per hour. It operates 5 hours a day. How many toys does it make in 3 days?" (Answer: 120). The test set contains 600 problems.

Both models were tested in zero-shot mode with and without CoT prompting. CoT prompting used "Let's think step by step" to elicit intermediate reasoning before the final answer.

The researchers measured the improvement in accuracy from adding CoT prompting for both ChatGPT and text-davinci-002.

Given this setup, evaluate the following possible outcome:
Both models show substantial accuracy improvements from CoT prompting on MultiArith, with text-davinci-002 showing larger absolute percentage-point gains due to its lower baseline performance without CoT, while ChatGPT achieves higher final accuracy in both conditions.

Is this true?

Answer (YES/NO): YES